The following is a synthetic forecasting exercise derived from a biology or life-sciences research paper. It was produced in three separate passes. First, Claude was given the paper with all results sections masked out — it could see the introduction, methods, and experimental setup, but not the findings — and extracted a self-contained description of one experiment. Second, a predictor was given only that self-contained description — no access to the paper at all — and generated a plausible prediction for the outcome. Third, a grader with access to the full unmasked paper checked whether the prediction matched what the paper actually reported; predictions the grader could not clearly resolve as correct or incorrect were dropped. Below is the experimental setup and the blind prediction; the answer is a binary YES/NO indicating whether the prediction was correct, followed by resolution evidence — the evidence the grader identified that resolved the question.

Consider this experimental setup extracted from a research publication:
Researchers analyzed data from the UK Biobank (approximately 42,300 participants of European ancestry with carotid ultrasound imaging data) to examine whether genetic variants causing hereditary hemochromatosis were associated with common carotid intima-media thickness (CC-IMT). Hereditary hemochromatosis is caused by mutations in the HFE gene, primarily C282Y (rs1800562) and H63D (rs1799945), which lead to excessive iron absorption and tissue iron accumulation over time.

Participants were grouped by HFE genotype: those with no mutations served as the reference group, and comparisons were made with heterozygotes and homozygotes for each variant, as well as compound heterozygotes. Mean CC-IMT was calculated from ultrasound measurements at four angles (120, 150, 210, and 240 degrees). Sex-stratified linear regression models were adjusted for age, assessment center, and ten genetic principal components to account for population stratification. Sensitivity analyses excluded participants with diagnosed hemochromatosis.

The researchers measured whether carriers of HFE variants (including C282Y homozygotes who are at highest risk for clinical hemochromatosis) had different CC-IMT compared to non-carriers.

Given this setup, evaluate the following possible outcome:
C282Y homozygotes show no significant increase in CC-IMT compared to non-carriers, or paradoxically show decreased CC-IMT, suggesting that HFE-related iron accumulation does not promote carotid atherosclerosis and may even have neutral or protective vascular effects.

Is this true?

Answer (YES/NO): YES